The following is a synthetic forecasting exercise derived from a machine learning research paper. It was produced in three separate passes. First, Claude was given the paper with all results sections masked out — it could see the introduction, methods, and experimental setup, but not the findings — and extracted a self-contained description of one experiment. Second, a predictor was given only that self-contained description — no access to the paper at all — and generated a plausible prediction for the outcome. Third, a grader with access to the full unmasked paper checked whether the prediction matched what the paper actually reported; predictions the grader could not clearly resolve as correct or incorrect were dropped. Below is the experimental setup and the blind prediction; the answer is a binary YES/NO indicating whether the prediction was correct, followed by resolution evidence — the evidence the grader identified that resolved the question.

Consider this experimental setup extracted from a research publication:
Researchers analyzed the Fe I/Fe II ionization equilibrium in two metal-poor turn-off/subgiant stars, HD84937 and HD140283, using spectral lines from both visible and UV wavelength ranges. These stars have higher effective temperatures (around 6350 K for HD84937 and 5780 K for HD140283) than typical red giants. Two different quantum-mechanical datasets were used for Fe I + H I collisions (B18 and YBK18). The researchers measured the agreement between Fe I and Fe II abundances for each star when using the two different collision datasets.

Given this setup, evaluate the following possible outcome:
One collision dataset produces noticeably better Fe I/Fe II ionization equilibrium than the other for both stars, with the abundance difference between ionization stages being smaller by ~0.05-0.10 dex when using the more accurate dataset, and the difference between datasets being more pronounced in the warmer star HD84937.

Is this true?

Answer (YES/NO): NO